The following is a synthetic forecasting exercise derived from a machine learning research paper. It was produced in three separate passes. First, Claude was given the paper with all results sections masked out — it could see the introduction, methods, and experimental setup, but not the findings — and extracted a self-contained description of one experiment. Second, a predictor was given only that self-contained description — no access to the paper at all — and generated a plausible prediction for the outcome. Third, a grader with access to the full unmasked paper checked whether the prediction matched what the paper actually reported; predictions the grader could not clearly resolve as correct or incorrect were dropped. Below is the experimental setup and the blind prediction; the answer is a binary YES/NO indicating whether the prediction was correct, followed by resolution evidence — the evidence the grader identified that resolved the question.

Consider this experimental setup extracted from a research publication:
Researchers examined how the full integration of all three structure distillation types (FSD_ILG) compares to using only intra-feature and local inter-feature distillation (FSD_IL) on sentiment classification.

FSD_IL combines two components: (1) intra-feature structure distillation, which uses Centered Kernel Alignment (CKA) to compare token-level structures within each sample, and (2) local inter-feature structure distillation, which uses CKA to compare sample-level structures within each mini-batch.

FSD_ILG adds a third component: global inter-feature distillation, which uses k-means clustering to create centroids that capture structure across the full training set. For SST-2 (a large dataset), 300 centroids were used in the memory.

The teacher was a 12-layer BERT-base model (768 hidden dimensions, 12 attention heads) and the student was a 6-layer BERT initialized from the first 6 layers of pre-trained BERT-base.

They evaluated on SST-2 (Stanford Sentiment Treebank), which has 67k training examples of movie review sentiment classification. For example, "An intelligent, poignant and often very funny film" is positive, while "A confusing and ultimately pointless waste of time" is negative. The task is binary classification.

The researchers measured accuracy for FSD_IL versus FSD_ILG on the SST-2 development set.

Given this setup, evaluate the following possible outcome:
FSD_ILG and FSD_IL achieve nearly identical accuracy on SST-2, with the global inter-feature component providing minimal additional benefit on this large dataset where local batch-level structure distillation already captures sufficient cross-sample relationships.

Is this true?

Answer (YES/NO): NO